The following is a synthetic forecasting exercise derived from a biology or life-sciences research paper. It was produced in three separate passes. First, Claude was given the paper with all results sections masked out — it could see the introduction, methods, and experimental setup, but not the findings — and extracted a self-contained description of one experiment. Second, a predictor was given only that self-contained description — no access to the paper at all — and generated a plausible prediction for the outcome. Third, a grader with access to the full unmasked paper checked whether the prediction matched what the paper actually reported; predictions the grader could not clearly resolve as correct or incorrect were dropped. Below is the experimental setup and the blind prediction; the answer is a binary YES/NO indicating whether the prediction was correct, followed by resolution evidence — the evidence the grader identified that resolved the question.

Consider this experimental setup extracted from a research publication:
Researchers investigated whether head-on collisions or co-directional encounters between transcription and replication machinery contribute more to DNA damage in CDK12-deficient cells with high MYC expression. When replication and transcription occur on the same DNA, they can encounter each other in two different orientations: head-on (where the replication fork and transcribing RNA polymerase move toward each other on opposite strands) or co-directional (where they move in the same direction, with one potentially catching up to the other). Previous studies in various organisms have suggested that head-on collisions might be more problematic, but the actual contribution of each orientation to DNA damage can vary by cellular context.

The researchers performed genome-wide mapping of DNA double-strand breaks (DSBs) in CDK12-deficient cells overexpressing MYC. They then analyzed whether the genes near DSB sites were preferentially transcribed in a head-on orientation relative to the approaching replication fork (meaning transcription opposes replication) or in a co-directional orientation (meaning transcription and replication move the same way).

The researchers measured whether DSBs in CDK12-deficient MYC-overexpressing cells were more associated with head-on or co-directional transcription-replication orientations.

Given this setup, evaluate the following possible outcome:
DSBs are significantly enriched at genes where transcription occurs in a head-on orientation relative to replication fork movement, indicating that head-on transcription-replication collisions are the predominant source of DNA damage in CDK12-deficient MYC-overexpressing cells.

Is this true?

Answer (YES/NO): NO